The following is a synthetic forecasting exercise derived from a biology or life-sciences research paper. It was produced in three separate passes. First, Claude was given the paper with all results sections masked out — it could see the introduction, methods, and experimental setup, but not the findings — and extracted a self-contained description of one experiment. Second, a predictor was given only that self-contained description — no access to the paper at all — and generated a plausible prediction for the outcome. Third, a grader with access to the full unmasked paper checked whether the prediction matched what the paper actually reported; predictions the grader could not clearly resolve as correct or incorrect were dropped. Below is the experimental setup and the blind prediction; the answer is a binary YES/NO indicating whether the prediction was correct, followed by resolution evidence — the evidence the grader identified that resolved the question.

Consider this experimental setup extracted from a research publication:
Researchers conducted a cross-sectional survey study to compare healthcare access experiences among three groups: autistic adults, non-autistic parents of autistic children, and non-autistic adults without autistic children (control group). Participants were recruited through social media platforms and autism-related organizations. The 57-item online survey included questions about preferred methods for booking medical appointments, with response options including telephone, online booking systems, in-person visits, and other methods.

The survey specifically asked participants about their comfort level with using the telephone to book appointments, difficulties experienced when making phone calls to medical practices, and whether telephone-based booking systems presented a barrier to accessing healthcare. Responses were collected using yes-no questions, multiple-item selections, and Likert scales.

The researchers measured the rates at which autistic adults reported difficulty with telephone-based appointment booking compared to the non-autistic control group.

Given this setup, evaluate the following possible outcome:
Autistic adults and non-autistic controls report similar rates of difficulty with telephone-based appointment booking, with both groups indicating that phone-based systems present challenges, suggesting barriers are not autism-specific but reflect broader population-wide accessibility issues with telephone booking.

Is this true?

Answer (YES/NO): NO